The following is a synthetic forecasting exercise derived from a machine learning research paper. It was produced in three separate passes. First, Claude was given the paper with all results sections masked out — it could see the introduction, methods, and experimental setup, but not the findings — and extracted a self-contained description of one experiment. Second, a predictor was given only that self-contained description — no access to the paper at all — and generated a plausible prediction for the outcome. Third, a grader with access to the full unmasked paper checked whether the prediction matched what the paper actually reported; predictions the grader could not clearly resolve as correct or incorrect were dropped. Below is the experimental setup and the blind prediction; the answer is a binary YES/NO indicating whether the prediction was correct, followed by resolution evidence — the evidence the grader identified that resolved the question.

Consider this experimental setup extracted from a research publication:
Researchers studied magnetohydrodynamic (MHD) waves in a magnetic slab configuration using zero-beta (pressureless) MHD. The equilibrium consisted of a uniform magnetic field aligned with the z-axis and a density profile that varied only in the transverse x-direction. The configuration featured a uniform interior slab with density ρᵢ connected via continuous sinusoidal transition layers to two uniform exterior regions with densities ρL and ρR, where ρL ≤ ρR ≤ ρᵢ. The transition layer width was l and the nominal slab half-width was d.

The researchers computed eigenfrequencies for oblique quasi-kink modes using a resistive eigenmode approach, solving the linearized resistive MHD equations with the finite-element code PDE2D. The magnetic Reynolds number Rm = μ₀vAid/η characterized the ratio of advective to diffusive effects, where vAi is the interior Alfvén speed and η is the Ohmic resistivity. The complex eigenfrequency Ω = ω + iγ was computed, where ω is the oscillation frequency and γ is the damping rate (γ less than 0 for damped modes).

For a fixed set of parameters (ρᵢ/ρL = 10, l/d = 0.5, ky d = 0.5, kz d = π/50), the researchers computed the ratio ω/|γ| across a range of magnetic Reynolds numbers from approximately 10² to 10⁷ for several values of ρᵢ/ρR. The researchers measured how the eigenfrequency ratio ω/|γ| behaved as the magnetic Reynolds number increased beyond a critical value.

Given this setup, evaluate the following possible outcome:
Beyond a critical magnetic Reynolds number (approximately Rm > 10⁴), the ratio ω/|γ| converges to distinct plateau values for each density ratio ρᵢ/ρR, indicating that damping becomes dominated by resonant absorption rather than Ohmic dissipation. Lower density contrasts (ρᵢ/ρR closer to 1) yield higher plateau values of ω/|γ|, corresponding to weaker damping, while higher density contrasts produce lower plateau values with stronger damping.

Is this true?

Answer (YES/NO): NO